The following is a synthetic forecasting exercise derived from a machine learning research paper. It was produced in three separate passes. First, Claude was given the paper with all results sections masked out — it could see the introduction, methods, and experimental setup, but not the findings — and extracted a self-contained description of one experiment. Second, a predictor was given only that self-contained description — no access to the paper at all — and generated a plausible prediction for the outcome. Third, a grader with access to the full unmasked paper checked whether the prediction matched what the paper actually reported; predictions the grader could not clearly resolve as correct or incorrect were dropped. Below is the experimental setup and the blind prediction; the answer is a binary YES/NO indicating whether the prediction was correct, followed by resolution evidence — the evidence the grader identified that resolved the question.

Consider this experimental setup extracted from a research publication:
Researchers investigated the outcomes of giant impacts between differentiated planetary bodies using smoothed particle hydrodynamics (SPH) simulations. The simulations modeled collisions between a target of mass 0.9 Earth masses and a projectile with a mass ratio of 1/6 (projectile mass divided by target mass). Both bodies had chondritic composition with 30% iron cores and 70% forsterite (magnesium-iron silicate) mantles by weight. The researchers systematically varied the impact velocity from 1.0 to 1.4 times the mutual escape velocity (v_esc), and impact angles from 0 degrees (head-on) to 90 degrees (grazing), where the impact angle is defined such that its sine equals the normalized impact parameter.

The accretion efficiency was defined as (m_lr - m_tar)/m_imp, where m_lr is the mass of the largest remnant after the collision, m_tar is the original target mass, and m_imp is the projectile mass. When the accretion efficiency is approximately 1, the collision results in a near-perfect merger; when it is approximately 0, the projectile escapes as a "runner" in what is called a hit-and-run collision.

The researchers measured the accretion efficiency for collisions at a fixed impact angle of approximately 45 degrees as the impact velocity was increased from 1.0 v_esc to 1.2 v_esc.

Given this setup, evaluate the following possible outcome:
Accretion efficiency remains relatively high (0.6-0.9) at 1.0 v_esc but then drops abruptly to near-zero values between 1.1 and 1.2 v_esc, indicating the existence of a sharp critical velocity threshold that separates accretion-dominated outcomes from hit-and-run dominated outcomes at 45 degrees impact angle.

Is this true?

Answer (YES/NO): NO